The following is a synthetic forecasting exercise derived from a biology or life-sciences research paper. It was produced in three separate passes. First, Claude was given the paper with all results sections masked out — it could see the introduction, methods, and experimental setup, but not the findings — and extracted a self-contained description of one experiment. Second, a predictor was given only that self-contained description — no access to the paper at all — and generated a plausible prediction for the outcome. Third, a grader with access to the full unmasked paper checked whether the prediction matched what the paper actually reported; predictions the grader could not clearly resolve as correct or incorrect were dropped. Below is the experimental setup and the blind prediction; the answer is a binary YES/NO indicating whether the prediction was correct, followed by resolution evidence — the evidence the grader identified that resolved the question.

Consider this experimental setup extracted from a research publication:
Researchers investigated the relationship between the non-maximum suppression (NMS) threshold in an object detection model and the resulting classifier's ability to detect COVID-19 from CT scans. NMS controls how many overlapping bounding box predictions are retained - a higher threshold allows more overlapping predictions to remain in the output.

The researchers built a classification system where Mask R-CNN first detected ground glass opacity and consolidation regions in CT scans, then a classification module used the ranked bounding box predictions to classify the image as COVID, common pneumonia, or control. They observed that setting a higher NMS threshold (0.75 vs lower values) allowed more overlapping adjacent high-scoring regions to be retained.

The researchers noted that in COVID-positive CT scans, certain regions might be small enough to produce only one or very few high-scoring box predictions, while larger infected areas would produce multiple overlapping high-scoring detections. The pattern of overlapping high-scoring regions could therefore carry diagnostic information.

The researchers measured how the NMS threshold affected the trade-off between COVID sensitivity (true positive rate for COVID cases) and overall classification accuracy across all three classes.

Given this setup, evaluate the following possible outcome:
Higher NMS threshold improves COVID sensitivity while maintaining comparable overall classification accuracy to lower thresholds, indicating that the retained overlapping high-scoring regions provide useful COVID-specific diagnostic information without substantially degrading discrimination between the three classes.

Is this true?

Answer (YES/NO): NO